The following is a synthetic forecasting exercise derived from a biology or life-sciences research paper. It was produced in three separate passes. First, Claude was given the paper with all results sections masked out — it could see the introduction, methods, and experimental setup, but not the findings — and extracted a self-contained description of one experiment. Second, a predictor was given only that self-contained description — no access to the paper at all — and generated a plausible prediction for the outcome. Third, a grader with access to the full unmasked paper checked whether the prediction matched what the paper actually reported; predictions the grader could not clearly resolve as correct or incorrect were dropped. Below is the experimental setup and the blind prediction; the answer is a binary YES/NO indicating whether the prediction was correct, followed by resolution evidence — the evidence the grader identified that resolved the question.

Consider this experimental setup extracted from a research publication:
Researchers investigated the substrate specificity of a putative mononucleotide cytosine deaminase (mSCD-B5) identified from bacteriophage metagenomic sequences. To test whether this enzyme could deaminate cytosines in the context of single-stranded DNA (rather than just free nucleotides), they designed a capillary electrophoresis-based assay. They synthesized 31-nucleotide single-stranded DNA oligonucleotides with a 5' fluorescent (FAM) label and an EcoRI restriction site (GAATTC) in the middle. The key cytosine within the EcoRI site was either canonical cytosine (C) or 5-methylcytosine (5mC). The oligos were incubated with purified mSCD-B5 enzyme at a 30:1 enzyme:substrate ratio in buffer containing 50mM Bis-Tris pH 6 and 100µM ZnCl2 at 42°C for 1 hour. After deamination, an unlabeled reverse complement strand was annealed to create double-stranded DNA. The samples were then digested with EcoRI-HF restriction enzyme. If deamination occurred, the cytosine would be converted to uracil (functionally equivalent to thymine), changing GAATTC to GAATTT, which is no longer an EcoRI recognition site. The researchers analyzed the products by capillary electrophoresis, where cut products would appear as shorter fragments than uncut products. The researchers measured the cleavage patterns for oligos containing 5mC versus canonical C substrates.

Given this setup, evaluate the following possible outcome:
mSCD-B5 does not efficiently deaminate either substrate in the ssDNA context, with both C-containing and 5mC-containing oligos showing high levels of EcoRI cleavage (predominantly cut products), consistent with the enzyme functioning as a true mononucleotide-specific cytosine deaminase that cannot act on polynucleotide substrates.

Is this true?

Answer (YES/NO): NO